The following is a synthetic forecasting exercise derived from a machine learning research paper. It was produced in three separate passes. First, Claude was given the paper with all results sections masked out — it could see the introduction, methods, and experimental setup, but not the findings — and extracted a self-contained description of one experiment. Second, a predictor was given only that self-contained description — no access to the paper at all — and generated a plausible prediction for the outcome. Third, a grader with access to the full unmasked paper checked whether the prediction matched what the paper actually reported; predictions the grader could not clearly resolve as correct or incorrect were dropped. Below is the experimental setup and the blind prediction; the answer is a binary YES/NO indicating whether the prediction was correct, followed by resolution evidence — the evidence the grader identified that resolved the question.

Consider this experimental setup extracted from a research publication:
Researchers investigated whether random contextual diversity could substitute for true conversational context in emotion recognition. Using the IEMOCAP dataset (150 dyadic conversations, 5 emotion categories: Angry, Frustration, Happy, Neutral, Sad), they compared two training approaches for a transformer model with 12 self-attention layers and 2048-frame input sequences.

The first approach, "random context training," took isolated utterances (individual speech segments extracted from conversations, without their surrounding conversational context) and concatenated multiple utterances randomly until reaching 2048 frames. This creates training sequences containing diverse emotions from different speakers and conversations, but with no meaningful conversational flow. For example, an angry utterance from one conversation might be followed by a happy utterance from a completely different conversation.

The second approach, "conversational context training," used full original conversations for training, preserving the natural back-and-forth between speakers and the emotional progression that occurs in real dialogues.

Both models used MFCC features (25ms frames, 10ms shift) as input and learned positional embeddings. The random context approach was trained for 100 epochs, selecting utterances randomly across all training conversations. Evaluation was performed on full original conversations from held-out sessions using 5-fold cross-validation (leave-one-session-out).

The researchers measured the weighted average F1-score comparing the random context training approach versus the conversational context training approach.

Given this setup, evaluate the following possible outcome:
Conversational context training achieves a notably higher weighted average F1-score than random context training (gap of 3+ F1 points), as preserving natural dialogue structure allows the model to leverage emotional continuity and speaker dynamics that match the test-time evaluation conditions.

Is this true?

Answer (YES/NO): NO